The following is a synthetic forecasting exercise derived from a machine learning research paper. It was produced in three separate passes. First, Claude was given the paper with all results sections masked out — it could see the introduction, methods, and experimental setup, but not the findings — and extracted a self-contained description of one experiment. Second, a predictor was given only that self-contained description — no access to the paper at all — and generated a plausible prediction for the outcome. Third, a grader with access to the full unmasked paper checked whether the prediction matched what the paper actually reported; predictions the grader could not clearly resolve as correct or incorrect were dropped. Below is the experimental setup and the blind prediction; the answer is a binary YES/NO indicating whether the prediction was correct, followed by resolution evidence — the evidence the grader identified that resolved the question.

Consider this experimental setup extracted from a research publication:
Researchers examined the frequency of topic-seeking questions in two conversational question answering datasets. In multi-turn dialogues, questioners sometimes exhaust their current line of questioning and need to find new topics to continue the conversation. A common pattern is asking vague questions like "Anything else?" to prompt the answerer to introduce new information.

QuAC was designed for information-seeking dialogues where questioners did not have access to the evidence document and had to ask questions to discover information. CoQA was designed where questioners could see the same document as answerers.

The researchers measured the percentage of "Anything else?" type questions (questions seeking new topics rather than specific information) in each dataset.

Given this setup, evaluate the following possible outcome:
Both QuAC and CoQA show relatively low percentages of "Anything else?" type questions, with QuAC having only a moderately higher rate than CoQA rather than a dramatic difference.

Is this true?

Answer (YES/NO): NO